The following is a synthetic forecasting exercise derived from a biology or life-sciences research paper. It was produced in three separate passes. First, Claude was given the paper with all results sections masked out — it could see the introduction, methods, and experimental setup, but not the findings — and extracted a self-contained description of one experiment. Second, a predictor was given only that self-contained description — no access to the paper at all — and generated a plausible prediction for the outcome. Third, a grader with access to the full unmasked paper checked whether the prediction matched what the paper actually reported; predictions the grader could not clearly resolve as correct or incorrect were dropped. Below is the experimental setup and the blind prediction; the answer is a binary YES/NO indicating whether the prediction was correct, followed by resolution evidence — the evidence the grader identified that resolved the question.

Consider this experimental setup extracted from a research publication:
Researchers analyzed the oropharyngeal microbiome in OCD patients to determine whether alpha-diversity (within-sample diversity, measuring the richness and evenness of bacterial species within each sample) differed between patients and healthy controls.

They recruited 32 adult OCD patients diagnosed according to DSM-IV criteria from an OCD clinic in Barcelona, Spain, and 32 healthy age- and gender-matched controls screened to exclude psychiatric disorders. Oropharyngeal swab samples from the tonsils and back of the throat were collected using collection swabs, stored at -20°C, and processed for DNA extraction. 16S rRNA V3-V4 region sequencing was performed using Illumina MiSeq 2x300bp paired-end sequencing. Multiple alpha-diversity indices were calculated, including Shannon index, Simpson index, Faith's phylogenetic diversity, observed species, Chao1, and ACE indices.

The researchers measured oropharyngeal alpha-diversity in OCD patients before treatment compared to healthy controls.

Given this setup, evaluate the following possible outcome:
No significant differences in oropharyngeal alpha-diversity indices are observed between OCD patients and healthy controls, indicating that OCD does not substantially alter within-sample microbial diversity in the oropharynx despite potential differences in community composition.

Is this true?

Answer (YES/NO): YES